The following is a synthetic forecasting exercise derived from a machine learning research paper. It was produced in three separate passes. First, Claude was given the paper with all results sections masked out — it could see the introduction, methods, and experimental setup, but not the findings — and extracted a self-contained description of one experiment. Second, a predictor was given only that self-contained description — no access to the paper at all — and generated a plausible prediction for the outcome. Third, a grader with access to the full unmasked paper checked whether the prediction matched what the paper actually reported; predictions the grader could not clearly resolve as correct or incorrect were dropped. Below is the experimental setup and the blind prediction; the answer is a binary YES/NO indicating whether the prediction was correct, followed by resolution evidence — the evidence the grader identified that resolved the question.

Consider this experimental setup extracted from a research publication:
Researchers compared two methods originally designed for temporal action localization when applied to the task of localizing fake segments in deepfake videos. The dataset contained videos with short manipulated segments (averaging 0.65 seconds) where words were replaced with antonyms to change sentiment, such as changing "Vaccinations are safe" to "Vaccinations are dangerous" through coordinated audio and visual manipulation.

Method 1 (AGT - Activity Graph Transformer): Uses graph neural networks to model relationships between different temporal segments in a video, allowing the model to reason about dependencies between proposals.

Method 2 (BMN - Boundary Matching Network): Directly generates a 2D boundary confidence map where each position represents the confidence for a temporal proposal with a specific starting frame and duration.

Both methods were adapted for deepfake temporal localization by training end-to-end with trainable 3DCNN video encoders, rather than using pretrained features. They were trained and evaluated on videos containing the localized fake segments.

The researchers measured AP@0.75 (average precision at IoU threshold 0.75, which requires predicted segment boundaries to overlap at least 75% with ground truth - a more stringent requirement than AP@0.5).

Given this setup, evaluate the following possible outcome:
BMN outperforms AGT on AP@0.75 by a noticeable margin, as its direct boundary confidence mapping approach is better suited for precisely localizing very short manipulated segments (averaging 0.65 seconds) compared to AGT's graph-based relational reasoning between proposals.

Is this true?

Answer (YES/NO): NO